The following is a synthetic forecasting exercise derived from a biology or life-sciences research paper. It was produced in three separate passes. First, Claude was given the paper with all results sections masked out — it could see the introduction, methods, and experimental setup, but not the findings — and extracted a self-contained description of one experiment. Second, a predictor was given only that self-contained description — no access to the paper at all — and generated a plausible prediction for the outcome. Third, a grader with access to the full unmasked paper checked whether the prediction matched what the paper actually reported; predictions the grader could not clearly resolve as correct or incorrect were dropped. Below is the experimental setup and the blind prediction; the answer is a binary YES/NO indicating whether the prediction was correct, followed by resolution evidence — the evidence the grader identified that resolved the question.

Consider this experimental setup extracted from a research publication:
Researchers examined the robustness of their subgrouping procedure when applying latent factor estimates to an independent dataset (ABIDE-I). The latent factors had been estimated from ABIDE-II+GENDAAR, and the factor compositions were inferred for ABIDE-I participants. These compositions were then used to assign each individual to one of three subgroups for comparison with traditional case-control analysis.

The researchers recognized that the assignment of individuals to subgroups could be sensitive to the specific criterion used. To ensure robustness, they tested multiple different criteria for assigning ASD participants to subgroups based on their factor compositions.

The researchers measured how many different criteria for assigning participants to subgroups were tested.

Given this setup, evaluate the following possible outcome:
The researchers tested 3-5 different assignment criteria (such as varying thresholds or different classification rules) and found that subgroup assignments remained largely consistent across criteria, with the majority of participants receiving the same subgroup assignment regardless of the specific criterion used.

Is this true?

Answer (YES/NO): NO